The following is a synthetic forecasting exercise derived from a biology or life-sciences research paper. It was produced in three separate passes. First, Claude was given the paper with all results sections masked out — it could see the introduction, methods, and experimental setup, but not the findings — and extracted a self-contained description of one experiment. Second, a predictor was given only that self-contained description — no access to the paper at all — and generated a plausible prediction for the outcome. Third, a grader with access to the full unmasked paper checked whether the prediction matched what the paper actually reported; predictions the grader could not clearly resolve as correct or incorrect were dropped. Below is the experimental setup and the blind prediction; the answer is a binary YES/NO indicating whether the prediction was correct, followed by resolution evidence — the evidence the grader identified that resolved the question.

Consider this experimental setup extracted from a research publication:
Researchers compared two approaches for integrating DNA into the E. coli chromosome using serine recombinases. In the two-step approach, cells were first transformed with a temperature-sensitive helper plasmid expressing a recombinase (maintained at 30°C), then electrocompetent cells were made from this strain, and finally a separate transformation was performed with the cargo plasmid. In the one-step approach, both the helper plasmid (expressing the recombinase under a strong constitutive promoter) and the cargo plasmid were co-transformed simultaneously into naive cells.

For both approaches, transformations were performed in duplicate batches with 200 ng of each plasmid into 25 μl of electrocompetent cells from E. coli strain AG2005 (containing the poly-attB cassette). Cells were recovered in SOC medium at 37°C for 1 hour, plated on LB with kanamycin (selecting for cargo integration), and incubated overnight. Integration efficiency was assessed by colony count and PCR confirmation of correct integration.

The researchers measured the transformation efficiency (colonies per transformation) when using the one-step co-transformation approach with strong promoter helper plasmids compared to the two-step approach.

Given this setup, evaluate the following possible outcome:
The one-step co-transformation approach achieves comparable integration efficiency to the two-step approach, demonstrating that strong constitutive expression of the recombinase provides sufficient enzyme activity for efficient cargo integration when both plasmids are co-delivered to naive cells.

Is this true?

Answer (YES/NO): NO